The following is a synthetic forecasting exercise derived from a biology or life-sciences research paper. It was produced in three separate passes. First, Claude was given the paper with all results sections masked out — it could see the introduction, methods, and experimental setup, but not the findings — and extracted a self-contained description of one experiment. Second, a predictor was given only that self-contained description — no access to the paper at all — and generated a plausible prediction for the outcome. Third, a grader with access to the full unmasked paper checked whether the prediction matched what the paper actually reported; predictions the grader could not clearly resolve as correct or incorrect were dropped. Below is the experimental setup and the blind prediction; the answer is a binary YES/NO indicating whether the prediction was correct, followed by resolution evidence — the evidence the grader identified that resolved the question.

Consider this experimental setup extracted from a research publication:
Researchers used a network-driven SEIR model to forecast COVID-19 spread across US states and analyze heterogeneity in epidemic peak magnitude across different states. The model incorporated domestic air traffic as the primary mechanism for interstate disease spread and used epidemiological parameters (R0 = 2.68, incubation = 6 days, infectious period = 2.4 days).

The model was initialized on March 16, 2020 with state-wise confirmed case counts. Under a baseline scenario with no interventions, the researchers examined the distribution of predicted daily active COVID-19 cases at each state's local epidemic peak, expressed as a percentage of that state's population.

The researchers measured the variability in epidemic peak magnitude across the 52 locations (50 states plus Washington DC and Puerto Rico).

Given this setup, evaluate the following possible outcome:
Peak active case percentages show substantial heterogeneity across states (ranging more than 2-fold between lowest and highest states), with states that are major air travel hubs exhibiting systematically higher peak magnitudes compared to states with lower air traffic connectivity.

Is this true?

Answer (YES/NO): NO